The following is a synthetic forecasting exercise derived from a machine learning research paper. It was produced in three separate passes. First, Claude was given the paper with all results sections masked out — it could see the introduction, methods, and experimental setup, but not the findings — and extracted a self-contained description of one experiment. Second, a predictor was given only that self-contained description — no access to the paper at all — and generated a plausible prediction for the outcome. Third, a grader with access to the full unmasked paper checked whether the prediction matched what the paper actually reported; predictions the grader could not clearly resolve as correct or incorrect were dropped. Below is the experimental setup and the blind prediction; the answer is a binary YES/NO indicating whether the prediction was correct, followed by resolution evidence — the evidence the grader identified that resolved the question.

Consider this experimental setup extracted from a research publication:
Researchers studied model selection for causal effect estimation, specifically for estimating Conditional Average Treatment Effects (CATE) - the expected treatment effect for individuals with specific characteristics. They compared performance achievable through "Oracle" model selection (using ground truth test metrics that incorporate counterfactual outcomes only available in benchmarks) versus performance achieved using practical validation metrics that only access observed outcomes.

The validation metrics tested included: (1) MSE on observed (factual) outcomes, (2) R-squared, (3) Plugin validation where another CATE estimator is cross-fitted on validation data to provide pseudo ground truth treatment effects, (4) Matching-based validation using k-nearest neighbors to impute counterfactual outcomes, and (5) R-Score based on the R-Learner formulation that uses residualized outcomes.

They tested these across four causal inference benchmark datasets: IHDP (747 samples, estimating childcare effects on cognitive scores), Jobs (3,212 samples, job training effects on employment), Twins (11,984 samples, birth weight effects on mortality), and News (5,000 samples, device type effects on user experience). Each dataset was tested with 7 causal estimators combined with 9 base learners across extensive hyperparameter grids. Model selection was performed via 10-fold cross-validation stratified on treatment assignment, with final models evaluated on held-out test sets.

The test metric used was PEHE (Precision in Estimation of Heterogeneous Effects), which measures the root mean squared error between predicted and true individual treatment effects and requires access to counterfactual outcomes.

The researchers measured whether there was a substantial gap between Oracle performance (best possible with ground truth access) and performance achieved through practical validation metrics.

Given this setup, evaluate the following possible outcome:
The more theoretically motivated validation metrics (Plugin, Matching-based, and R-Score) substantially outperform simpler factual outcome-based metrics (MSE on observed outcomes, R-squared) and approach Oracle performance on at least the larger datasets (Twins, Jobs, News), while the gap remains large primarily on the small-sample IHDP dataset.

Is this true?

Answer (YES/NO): NO